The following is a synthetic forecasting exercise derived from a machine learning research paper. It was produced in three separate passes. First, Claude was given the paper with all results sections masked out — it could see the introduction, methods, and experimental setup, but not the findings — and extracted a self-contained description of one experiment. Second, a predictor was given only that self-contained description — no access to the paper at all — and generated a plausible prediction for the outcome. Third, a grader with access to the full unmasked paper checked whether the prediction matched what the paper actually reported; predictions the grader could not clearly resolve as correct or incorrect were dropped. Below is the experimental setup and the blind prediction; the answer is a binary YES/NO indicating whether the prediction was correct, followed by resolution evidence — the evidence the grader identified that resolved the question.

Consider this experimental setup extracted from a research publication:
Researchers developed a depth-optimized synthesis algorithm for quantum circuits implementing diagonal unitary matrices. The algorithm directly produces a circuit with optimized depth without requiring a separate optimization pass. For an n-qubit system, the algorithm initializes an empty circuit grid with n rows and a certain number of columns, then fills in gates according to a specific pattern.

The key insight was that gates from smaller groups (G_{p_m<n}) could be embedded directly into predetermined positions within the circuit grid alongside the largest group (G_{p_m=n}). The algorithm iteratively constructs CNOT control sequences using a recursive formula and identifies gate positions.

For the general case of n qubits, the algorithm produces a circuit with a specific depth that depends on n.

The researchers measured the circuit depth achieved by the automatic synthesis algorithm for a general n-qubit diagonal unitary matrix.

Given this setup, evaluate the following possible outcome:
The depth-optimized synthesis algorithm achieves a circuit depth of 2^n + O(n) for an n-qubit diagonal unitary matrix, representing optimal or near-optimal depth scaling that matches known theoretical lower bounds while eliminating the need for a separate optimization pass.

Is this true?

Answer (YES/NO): NO